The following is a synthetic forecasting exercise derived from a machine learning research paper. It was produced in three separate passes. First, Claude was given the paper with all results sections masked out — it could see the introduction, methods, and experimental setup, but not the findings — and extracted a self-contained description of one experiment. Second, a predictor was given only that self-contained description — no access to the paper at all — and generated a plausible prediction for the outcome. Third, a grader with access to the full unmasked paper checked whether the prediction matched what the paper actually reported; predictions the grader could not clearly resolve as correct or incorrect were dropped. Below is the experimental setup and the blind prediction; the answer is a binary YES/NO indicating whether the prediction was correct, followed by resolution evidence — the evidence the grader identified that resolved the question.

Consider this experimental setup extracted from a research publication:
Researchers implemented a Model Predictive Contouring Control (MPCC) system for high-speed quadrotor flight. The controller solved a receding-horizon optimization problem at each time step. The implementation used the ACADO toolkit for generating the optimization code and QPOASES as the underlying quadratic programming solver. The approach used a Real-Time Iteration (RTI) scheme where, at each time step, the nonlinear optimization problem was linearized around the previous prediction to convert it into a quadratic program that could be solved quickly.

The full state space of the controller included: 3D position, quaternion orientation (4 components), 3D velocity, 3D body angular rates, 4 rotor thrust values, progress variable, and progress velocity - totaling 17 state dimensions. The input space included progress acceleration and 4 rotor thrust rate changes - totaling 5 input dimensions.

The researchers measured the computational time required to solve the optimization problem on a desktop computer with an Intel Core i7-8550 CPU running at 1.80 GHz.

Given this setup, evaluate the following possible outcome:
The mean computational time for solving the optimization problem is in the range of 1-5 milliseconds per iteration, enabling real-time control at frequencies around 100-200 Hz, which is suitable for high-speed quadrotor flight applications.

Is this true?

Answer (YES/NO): YES